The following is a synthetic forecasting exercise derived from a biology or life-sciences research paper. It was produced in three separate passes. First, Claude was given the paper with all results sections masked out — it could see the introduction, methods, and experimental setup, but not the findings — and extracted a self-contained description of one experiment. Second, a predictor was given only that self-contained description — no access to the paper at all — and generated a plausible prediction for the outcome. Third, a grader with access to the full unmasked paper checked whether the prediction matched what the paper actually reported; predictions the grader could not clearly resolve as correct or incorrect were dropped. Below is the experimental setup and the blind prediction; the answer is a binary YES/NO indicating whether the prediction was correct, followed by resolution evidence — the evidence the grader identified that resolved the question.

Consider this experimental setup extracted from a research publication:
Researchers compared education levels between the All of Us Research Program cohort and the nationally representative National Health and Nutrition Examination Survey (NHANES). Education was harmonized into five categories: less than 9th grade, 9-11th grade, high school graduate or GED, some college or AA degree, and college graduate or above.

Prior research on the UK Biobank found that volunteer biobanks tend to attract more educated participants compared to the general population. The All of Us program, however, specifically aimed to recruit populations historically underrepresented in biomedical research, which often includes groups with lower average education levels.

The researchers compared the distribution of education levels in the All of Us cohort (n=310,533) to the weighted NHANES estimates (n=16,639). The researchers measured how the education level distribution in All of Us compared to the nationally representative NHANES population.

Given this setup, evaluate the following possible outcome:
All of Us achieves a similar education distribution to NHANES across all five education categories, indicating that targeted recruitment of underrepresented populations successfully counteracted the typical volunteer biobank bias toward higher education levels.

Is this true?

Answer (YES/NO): NO